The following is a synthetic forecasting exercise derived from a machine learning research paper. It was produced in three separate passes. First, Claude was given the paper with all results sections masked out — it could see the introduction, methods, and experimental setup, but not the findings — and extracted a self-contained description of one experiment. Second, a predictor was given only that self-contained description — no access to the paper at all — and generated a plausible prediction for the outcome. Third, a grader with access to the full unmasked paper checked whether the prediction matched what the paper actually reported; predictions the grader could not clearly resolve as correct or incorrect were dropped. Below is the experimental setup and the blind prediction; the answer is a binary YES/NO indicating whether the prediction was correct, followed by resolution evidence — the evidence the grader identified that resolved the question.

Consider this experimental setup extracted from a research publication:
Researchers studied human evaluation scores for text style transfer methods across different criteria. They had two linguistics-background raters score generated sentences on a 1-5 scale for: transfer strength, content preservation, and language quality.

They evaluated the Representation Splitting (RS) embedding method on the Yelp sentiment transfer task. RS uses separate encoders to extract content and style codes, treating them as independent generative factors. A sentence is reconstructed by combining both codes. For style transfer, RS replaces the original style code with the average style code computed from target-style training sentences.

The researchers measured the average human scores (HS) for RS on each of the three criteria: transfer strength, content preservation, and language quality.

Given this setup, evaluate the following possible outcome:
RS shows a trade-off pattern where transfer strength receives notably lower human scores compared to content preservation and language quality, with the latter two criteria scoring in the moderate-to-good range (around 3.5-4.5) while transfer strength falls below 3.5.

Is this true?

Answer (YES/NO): NO